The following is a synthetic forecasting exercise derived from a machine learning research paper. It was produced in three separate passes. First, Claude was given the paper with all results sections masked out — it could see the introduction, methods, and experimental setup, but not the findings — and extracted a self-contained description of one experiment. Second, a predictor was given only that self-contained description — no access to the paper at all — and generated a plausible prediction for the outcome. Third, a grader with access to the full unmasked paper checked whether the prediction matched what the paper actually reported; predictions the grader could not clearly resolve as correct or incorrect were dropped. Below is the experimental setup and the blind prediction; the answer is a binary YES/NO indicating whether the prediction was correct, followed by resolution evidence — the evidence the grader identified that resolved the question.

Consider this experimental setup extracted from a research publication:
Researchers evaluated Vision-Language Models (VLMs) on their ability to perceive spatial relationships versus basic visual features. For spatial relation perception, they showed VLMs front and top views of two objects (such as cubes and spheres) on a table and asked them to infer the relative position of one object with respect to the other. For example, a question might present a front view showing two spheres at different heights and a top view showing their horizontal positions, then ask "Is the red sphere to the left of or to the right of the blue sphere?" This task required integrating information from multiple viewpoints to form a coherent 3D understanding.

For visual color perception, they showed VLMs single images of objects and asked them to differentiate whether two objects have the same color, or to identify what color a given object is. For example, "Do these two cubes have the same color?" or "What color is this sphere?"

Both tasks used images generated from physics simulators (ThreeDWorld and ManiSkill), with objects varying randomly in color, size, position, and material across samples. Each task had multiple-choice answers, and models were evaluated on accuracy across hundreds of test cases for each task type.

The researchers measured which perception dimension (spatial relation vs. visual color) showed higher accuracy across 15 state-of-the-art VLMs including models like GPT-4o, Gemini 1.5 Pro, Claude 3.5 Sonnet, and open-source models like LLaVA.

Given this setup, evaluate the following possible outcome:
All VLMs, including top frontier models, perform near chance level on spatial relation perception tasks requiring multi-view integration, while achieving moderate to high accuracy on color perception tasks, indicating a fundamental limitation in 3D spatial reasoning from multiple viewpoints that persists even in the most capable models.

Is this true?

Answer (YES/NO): NO